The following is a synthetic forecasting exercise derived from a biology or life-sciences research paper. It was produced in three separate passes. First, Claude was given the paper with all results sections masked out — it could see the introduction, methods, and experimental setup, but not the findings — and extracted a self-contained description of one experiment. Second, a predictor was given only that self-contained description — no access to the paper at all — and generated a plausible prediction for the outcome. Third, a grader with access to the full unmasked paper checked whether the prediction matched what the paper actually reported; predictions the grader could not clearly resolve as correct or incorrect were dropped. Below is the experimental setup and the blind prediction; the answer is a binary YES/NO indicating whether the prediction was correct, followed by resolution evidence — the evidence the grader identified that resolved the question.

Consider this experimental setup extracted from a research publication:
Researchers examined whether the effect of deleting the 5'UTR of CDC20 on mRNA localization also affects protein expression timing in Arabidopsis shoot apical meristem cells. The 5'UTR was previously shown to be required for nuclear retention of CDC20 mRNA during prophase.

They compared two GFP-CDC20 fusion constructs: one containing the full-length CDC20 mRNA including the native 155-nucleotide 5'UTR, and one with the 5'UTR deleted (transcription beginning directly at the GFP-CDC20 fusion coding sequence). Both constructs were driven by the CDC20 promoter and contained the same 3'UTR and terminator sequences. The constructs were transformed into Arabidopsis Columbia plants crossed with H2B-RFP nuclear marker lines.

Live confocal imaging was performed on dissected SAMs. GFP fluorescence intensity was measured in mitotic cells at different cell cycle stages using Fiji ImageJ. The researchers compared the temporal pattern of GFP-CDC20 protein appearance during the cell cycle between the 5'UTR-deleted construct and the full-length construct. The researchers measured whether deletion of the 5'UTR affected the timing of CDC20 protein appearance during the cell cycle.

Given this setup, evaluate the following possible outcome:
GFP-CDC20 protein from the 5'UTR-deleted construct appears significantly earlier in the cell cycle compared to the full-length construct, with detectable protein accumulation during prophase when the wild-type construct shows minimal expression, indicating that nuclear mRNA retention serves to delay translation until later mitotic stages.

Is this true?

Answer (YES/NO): NO